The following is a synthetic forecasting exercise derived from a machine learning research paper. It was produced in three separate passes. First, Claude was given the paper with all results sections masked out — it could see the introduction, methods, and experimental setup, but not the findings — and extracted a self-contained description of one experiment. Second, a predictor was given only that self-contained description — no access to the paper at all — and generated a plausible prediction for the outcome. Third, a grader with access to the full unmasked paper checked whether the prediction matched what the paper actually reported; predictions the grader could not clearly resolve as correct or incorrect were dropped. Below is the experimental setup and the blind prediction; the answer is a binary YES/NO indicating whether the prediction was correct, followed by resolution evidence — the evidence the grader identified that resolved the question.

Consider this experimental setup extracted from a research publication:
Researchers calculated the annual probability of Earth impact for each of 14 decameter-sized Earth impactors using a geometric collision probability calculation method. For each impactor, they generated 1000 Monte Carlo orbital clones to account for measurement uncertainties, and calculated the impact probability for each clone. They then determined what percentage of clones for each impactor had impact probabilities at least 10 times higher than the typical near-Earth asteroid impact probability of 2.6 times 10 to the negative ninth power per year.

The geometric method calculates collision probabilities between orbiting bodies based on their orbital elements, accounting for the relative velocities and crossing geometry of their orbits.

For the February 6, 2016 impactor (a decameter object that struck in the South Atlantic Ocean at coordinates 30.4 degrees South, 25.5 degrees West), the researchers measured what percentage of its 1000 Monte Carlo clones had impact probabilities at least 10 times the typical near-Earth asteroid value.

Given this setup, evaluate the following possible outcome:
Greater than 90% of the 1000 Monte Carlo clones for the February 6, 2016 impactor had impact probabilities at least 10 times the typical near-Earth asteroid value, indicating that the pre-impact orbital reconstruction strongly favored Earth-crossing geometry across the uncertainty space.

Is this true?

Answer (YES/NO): NO